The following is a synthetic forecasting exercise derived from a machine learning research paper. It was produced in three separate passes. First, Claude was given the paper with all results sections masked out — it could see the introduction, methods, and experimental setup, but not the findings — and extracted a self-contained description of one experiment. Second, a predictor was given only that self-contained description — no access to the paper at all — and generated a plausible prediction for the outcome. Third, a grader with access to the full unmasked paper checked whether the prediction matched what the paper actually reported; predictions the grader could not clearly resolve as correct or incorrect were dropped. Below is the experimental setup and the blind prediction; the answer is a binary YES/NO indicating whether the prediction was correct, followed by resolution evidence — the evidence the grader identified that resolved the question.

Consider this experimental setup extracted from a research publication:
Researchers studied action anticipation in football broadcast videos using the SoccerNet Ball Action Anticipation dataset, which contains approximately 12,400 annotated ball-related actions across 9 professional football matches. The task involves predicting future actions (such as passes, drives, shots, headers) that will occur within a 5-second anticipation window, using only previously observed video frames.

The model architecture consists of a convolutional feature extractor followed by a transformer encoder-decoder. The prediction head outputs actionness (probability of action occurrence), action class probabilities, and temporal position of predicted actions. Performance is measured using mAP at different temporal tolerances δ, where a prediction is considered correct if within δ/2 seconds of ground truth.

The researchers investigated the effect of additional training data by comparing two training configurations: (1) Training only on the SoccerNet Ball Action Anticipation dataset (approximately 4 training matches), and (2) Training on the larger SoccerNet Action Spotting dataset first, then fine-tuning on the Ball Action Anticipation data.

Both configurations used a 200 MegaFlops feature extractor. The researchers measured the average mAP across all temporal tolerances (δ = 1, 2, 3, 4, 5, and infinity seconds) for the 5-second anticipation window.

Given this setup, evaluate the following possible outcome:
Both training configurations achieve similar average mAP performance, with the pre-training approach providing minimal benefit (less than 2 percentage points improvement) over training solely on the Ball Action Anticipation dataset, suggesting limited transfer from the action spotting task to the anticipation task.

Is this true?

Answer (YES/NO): NO